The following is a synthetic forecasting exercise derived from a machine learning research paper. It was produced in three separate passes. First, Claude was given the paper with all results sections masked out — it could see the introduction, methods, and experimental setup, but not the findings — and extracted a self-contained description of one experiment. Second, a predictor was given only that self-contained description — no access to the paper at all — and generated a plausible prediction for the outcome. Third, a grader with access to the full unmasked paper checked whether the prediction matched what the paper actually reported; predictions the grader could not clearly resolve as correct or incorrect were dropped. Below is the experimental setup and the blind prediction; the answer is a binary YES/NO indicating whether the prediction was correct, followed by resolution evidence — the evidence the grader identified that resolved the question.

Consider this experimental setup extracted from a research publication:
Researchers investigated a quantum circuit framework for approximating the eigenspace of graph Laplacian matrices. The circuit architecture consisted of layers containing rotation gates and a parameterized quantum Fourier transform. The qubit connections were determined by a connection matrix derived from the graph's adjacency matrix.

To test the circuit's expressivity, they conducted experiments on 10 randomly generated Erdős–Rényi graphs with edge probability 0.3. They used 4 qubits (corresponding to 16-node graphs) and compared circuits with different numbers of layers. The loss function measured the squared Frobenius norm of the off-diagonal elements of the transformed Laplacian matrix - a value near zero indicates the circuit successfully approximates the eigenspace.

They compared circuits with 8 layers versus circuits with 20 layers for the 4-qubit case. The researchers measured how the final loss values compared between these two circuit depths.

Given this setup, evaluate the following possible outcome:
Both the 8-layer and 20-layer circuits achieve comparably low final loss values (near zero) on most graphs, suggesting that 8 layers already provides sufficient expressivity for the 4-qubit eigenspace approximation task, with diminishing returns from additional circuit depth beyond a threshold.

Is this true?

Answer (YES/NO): NO